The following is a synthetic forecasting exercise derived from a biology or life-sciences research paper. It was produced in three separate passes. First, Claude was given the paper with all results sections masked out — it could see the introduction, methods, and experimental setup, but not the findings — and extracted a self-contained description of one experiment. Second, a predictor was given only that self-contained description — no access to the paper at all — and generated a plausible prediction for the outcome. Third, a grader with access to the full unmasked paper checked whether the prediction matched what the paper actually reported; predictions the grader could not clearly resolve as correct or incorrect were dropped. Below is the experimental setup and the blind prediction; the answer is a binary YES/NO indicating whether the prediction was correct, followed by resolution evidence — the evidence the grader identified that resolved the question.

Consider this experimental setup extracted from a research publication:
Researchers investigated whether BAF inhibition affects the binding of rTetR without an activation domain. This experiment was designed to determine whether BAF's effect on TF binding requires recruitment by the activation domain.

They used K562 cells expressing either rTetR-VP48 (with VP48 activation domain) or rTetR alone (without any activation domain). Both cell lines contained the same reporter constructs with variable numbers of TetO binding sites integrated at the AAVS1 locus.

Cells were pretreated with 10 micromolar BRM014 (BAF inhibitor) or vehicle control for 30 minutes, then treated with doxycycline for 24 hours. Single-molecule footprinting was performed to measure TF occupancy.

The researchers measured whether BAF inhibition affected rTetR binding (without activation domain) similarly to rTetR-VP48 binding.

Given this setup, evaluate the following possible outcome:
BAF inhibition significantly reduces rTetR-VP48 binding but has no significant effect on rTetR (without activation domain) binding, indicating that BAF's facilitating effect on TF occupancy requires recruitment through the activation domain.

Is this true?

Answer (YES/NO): YES